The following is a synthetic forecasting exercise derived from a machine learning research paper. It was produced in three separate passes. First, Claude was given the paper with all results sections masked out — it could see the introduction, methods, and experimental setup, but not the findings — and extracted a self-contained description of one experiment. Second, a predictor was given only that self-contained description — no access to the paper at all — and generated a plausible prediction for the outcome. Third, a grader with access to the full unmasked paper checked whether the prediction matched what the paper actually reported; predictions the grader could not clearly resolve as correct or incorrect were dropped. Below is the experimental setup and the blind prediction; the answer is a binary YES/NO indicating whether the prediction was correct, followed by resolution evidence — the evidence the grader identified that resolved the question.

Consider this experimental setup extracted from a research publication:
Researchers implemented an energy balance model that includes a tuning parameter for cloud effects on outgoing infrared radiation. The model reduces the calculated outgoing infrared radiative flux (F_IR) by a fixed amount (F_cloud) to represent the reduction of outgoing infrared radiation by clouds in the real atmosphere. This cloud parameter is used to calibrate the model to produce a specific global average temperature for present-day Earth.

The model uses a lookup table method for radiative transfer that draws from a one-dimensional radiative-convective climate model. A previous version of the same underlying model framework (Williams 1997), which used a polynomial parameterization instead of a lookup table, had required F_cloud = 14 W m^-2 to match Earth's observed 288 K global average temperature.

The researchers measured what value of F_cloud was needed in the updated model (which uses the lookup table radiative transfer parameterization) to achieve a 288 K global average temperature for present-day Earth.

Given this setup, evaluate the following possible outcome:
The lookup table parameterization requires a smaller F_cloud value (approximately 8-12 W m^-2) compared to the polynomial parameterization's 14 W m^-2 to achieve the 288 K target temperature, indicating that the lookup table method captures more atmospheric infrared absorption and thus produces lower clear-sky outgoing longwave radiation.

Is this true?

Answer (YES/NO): YES